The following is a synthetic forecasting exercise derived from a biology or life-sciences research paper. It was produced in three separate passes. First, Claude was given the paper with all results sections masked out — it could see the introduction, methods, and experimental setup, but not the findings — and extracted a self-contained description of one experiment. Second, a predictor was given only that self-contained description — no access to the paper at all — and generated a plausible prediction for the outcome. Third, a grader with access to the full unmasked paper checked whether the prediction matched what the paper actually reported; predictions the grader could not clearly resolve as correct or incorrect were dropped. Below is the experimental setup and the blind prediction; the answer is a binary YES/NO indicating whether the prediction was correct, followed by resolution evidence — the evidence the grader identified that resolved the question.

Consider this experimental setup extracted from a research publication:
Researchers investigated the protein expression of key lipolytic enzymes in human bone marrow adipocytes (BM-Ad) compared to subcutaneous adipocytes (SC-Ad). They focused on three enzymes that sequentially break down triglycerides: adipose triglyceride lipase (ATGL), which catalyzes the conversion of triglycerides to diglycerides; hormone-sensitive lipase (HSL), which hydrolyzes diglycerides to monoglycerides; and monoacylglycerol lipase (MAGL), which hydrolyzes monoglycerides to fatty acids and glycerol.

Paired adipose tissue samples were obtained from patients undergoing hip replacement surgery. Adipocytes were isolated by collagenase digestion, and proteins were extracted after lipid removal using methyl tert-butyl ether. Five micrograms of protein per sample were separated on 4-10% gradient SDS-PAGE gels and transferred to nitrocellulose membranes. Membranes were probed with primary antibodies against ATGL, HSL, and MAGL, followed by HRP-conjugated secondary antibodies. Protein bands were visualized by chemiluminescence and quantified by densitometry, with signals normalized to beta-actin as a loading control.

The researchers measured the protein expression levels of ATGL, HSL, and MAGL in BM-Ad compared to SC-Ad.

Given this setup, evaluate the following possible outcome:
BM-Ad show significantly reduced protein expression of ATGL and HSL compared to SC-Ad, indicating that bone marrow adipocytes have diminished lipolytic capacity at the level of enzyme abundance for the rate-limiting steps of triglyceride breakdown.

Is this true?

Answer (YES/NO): NO